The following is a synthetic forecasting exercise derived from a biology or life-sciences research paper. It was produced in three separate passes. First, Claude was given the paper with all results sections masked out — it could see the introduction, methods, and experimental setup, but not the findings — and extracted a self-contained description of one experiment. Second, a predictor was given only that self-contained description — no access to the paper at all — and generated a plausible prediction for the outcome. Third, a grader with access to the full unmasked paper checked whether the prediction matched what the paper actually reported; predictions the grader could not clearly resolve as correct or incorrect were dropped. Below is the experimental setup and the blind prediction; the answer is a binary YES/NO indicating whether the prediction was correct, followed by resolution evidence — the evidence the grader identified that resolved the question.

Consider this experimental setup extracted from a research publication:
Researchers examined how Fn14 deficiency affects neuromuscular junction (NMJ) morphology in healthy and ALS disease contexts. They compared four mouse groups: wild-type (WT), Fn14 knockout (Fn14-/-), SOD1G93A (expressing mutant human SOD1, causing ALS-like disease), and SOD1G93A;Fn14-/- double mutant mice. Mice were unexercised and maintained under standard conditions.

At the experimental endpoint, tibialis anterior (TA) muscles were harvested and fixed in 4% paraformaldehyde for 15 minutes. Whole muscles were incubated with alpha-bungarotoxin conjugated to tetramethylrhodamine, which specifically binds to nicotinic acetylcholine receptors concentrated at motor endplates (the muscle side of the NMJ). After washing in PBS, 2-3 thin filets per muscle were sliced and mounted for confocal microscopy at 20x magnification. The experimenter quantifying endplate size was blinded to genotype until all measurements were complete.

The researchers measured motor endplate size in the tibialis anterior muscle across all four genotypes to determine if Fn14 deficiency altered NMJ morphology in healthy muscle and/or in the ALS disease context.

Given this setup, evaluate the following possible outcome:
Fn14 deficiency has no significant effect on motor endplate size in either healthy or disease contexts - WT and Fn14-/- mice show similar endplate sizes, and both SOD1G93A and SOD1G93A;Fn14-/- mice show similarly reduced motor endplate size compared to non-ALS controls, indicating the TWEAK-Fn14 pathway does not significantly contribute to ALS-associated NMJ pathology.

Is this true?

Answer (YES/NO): NO